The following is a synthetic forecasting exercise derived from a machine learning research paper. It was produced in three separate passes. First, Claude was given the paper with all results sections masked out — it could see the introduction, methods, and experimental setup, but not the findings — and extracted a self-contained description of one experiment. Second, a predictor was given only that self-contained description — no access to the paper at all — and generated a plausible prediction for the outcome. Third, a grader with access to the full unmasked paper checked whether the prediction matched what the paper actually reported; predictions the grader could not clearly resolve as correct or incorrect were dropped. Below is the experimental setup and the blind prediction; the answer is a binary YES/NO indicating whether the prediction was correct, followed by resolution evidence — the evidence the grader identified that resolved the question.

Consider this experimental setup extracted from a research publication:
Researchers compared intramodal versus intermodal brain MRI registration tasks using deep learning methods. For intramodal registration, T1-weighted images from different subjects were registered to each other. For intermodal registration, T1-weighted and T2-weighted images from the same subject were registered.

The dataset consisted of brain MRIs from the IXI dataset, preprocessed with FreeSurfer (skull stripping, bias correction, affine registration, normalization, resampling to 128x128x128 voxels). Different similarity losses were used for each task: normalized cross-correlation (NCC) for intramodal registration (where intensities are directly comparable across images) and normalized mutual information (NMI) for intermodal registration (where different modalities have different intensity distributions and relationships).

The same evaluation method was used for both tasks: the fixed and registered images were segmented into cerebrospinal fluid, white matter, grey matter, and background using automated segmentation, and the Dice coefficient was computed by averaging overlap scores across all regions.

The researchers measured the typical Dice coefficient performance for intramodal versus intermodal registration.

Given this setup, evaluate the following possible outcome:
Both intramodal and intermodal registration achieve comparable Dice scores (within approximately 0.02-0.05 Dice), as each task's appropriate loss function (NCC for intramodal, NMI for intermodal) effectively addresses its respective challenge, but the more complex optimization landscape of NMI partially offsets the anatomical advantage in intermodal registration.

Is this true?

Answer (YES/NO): NO